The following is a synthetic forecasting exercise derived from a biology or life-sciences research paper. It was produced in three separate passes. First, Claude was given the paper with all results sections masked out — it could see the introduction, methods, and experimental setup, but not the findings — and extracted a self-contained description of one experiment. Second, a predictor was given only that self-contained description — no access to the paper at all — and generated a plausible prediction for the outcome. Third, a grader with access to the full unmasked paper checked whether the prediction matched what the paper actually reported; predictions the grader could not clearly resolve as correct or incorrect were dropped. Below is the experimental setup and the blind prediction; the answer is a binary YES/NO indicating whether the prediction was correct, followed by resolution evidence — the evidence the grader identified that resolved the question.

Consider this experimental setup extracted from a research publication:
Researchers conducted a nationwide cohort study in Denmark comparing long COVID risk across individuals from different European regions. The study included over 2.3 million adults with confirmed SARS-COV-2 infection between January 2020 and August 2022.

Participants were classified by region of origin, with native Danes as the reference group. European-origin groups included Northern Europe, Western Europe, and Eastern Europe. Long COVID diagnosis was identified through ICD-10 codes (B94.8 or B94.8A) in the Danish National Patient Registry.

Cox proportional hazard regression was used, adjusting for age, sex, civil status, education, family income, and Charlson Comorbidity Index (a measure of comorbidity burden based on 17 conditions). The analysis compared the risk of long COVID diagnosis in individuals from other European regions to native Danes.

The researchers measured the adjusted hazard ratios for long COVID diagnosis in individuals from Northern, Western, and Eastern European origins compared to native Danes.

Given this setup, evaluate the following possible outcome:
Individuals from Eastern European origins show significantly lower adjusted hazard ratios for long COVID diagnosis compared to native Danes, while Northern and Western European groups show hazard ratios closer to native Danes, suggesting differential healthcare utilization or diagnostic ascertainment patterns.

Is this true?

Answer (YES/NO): NO